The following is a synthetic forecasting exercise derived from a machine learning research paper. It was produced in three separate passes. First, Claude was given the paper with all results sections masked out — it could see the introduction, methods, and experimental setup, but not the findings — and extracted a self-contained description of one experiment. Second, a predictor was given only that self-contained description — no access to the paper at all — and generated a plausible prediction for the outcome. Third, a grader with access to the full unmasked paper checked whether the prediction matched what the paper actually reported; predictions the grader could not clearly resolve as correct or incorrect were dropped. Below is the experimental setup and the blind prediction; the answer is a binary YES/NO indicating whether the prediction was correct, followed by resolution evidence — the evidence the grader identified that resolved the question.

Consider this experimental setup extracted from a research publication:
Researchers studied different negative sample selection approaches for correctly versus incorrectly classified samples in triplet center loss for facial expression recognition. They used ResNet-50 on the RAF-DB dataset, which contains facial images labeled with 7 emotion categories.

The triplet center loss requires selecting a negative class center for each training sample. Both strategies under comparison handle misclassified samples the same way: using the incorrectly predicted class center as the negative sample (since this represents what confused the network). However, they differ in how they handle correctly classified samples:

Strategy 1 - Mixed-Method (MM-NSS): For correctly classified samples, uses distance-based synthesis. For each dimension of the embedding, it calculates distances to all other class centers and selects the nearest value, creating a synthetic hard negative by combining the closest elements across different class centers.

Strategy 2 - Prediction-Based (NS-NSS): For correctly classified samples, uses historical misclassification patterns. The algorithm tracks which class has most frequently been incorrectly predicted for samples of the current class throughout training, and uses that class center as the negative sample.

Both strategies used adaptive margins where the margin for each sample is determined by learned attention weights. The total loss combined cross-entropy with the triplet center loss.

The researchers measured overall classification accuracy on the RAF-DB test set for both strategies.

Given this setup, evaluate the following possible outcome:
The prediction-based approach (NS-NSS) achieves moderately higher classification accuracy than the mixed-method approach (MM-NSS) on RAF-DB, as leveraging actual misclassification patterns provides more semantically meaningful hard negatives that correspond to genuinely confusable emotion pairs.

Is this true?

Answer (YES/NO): NO